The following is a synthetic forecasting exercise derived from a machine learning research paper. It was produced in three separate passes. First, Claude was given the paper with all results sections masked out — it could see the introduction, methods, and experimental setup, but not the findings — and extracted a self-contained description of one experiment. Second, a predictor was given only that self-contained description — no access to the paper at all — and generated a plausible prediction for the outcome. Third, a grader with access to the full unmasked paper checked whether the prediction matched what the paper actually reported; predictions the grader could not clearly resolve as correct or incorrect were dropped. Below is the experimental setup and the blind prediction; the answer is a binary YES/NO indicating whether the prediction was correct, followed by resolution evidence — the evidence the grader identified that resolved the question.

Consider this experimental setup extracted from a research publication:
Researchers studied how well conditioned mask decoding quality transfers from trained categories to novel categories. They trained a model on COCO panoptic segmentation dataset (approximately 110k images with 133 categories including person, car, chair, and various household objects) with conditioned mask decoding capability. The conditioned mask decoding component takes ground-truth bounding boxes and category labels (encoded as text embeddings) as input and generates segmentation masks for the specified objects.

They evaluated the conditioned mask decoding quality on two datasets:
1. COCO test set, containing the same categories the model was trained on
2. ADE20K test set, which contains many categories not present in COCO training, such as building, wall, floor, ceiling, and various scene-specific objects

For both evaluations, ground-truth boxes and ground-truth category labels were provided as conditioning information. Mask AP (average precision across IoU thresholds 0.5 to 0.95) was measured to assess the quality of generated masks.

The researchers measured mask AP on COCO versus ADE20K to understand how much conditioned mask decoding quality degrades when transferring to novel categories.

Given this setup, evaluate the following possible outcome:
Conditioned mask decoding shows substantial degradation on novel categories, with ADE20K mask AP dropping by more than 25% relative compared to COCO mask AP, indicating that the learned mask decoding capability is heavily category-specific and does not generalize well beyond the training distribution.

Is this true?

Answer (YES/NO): NO